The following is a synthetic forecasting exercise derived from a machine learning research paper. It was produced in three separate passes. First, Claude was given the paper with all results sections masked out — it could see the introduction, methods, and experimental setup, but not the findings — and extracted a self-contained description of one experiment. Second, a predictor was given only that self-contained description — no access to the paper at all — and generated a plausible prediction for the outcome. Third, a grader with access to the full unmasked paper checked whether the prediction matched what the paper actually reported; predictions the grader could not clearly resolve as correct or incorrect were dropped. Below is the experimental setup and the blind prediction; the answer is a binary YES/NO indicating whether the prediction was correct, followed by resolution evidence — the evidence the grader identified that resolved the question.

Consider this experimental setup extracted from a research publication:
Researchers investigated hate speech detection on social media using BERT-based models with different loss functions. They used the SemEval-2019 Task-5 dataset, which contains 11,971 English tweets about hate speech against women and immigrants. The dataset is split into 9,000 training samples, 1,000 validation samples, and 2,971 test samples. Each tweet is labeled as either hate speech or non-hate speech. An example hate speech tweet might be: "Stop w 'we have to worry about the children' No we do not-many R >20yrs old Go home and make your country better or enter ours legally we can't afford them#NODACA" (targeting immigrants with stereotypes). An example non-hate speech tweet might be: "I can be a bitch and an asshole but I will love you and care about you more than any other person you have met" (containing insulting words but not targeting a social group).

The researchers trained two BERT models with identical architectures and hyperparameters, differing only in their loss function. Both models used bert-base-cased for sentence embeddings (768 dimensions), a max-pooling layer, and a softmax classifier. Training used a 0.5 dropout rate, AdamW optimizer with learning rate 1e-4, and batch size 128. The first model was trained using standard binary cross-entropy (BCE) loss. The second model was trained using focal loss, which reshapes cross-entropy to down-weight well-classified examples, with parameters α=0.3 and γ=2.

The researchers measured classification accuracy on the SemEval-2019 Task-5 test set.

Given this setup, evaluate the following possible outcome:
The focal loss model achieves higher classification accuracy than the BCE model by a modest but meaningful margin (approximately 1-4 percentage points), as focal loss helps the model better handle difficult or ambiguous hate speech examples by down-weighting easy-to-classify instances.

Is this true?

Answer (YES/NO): YES